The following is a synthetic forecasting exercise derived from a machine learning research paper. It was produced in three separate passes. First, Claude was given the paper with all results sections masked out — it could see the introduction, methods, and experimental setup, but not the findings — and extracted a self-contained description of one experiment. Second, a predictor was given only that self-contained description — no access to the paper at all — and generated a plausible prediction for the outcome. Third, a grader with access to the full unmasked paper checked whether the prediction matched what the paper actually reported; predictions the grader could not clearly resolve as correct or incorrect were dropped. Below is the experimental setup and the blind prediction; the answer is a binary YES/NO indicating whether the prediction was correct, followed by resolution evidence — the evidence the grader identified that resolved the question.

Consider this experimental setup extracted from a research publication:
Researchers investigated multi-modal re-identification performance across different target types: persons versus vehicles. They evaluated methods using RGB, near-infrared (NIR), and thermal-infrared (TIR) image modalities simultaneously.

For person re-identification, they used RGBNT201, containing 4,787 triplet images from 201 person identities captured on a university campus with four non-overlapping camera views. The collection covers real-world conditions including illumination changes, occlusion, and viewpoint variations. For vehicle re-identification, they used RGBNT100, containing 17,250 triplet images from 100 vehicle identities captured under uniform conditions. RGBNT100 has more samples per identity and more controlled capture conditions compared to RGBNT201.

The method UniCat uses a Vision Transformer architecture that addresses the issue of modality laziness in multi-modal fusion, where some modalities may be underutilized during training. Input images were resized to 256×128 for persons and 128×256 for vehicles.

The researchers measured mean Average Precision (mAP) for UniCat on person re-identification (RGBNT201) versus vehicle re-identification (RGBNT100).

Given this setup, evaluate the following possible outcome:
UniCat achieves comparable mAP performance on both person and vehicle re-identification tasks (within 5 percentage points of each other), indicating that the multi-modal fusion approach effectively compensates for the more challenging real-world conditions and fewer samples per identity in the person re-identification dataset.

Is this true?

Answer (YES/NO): NO